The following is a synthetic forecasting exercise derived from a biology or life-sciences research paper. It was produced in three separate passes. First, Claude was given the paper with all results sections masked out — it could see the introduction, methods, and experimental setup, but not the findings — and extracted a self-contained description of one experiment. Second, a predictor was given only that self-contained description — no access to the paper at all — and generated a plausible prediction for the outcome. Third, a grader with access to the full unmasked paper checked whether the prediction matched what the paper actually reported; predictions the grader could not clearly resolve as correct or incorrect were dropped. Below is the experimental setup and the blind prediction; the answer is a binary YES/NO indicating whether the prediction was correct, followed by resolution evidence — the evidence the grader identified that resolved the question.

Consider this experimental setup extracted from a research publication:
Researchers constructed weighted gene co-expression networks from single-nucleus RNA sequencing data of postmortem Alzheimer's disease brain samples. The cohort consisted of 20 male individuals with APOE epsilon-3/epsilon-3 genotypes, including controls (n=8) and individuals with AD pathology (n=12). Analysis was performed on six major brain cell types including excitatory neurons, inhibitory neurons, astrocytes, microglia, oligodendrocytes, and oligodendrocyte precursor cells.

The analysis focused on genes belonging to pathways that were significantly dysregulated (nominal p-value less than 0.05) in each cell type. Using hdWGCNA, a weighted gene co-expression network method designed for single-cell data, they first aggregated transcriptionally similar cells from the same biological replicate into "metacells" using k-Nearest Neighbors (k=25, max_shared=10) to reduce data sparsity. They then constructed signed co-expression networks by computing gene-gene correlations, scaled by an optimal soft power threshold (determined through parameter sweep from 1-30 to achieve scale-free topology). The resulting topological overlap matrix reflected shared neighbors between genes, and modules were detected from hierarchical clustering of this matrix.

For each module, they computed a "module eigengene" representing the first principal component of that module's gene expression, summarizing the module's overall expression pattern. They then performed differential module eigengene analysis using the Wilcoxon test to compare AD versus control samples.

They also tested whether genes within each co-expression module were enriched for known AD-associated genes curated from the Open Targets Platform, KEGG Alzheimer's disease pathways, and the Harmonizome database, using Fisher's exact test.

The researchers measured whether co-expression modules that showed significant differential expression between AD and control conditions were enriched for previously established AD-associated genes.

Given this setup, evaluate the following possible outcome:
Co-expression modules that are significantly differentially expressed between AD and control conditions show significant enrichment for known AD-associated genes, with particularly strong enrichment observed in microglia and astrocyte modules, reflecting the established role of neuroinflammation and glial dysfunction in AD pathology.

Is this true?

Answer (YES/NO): NO